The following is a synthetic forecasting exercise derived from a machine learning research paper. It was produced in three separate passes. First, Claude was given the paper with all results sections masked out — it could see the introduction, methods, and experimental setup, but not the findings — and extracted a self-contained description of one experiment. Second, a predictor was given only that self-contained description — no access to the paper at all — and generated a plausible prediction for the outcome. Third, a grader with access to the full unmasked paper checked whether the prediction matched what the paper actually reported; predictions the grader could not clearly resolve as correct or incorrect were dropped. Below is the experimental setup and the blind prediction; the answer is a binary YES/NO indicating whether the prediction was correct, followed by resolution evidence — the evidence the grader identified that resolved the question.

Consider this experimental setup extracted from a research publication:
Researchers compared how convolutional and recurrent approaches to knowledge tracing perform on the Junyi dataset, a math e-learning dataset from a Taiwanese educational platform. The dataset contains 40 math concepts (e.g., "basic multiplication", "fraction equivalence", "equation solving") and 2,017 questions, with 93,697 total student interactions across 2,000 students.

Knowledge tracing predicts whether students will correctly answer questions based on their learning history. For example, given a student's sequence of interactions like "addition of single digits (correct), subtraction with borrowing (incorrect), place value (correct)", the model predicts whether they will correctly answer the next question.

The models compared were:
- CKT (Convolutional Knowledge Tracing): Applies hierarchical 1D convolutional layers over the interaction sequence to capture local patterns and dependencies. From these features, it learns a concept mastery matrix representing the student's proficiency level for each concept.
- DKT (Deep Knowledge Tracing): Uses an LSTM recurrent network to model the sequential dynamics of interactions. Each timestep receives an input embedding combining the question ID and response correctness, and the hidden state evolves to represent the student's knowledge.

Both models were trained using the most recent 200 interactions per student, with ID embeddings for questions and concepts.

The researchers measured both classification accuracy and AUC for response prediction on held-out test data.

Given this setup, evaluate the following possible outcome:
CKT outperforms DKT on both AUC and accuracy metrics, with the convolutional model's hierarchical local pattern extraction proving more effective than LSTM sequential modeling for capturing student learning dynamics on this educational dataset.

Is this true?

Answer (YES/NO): NO